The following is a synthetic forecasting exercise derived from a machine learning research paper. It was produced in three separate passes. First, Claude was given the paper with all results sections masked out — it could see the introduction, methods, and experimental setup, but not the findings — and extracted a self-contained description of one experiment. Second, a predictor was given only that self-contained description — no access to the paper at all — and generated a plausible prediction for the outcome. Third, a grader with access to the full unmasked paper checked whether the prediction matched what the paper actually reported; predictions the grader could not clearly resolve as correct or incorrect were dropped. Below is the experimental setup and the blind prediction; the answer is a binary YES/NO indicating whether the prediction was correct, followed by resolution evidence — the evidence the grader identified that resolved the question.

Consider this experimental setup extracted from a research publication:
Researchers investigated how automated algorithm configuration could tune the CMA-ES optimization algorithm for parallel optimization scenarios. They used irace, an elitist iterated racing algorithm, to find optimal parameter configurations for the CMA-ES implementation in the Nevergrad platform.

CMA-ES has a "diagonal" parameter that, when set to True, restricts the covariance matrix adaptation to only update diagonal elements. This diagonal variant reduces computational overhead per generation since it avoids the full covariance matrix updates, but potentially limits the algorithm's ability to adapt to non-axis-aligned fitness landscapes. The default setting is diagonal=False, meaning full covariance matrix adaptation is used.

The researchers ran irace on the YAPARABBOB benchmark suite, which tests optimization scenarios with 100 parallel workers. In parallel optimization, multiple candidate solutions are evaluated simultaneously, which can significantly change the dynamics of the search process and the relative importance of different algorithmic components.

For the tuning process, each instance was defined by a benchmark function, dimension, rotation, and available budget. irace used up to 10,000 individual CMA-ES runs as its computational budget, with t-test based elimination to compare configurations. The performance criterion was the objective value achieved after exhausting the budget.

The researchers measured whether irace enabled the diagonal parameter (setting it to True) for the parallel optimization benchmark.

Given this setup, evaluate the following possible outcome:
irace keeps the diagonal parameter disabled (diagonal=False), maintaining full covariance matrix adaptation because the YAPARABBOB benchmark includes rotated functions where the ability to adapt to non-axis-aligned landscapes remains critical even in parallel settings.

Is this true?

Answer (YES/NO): NO